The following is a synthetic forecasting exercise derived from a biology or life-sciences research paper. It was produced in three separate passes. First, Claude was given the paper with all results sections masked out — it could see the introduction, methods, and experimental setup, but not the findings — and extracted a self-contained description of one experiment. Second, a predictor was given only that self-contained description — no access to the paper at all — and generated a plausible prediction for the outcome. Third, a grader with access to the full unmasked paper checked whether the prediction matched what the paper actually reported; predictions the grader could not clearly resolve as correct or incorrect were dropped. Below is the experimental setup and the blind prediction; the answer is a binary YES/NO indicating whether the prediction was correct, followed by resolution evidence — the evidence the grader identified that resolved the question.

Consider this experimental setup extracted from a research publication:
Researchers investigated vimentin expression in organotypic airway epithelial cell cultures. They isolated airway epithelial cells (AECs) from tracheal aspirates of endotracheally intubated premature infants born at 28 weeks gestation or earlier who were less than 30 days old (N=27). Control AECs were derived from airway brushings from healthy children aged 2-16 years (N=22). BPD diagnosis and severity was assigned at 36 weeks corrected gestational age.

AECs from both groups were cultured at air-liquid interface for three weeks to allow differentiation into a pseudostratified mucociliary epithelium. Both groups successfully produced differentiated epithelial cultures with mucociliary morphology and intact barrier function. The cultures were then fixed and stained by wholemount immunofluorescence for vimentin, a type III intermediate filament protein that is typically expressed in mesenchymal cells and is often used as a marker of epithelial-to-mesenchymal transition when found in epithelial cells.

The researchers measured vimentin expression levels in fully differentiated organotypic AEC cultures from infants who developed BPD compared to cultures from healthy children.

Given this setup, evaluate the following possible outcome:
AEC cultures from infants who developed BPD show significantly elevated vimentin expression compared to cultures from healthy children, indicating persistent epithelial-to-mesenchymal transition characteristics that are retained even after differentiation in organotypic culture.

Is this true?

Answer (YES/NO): YES